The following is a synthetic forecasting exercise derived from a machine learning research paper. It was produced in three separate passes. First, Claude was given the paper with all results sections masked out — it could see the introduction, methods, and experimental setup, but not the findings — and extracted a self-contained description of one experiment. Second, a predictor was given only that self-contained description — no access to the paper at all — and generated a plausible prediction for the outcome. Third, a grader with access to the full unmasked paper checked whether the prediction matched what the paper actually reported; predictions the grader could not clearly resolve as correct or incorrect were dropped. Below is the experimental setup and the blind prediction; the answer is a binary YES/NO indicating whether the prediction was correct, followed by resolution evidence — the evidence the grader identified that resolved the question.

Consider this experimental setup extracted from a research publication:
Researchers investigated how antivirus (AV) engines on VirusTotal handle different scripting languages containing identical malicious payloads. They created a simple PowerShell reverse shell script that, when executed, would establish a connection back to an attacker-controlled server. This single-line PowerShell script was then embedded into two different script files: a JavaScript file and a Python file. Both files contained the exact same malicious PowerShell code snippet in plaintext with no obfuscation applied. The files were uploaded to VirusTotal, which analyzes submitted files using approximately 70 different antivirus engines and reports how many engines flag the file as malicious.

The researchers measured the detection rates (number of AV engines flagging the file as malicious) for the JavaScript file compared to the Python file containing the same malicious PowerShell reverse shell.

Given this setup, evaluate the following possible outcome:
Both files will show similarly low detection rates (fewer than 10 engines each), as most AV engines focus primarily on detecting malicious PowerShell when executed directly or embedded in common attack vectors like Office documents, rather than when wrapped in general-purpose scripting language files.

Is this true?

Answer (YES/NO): NO